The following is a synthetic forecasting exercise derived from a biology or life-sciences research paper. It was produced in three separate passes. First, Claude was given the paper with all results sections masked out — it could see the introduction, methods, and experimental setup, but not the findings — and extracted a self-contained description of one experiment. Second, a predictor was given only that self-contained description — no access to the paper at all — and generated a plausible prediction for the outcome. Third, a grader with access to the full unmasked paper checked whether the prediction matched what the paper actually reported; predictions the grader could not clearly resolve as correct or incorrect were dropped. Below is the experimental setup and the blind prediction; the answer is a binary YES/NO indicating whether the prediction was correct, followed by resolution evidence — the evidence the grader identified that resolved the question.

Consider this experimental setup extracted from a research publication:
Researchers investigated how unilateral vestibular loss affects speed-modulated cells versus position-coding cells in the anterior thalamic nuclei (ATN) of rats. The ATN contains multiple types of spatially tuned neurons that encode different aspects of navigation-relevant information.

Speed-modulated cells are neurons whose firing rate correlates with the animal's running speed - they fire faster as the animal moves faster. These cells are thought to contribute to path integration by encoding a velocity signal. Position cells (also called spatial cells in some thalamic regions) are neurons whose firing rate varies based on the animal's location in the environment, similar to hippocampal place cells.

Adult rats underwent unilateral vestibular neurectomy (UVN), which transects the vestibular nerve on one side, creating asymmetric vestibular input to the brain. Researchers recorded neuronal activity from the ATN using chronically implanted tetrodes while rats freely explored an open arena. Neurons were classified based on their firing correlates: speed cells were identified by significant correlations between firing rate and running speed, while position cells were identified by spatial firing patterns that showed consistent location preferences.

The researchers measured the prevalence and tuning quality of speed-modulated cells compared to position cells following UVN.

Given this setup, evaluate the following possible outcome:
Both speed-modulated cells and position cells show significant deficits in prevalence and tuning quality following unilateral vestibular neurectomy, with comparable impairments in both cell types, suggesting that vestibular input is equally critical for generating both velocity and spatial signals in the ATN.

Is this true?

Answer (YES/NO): NO